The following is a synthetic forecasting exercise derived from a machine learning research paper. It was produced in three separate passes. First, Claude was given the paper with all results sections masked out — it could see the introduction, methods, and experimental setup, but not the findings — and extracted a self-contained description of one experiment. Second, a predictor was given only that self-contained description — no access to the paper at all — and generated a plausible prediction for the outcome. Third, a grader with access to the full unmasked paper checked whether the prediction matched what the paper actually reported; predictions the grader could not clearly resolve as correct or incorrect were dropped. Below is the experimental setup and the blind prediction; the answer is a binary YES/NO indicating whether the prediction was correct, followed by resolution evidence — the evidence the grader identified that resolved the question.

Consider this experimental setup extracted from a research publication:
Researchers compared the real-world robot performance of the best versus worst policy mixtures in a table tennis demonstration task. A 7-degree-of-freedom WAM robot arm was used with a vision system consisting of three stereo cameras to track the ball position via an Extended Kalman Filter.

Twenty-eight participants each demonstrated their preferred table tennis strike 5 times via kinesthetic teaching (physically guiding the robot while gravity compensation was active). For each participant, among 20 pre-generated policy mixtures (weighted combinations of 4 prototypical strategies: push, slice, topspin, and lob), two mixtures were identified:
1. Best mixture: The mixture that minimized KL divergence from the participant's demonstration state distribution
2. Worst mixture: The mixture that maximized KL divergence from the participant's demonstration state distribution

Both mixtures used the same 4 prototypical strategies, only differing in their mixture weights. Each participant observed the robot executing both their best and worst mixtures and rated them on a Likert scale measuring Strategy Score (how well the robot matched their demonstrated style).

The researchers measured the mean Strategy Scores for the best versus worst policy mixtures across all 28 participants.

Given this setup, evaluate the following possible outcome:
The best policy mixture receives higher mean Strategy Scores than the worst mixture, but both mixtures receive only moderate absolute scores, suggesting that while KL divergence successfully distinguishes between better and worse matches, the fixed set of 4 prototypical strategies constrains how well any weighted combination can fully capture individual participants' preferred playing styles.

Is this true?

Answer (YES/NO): NO